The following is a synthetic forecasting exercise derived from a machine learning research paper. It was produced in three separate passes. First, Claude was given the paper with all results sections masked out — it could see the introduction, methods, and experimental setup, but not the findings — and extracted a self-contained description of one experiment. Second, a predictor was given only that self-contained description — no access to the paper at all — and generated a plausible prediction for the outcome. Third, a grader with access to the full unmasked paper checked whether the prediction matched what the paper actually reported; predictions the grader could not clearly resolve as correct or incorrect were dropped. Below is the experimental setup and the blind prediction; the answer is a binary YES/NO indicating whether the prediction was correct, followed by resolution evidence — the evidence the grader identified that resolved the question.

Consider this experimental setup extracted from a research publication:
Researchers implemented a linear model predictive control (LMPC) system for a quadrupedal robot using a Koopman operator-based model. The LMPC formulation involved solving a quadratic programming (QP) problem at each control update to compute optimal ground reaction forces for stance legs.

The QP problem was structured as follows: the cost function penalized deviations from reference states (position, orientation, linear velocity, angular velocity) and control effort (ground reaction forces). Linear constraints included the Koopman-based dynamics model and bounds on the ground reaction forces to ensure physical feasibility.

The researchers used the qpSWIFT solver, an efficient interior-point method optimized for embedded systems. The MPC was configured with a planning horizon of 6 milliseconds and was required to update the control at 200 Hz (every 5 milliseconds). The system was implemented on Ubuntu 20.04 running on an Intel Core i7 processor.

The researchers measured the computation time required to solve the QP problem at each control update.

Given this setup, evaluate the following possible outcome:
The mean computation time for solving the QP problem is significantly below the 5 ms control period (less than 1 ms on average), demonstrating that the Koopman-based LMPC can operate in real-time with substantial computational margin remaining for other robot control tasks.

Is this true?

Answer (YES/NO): NO